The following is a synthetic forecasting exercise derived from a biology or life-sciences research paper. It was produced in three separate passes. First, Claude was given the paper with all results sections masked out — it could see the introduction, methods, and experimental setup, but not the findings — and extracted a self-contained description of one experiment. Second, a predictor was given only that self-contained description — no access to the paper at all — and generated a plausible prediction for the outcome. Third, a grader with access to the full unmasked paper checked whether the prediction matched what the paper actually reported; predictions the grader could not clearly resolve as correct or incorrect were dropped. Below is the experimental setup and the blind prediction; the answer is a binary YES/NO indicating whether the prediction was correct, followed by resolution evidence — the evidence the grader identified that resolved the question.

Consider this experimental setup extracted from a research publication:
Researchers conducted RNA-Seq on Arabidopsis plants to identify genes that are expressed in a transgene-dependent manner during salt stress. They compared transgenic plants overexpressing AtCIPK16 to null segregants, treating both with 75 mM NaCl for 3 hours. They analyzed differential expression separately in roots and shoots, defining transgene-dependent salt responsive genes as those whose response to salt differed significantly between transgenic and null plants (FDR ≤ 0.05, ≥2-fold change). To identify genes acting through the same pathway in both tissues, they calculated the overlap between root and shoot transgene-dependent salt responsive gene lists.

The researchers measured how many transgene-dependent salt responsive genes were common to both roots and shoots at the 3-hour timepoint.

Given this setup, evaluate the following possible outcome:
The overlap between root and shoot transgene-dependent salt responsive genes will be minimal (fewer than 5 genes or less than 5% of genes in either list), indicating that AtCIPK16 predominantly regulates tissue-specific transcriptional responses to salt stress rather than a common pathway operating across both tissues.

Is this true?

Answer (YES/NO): YES